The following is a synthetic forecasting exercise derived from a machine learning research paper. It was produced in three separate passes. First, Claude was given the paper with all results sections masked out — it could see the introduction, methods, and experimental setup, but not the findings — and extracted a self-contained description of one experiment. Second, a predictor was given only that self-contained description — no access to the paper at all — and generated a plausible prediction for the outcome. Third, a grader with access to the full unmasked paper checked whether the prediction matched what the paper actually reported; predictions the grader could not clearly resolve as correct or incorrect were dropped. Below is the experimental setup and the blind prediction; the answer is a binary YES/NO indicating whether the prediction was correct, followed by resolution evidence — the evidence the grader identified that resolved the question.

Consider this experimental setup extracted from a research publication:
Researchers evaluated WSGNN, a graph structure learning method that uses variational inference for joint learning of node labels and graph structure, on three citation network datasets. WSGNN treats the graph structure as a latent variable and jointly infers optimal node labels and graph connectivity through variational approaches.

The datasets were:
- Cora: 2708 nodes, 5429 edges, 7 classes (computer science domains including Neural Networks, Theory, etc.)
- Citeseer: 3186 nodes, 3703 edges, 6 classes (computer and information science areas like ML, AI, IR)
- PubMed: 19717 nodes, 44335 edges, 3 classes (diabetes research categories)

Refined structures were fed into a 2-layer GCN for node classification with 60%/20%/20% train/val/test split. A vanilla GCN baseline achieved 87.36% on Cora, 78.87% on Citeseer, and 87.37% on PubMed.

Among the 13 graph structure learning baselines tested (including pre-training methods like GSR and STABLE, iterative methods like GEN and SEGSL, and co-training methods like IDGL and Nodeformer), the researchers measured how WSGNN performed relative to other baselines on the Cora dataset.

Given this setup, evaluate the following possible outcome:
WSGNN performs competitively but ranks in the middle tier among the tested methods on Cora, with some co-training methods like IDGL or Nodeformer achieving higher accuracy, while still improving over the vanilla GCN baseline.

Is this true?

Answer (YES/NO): NO